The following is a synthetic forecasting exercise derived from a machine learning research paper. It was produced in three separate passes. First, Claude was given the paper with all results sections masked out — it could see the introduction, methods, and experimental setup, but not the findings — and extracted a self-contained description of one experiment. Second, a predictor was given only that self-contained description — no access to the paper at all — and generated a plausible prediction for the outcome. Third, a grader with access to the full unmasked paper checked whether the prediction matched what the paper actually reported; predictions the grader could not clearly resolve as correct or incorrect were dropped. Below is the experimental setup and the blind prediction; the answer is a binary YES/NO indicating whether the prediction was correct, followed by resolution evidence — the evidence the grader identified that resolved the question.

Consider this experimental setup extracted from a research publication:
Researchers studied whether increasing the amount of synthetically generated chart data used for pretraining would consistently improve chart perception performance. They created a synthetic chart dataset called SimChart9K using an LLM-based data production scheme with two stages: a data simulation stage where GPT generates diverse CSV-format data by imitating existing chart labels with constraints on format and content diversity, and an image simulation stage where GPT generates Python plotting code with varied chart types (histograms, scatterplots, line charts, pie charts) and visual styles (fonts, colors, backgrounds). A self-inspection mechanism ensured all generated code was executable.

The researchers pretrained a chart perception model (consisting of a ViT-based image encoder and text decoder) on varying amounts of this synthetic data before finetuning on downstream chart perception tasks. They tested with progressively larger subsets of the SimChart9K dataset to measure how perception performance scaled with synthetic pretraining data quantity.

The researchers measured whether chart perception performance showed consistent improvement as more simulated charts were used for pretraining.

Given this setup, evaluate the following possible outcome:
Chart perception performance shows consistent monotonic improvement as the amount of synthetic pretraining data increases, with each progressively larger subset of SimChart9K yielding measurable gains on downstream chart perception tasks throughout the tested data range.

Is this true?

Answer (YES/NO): YES